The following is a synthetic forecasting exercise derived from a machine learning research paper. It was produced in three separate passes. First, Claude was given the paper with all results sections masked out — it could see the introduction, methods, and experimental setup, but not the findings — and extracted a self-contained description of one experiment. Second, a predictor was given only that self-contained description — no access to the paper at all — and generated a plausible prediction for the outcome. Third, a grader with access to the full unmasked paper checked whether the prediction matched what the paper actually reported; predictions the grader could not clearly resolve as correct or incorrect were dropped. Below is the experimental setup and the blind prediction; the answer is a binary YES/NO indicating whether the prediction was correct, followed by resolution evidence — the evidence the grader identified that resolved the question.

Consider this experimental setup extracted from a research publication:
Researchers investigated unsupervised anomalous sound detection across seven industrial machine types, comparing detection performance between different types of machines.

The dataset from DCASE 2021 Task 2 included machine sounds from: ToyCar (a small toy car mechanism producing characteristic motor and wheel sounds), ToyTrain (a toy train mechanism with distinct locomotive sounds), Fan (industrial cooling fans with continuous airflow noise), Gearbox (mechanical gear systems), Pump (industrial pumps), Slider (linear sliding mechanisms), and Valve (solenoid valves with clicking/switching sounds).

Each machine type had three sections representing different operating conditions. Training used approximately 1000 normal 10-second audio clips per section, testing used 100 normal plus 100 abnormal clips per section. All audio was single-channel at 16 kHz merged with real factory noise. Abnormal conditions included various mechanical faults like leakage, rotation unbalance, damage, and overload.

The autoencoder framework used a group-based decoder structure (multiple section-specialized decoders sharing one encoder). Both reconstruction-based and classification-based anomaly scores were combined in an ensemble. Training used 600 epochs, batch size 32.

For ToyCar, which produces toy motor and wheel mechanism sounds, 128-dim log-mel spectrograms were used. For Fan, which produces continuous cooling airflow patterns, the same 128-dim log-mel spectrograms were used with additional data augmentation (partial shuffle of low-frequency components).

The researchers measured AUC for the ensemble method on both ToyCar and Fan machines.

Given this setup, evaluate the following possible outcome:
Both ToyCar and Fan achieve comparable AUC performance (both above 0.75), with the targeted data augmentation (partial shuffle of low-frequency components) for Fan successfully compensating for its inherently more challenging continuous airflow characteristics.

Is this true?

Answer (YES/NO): NO